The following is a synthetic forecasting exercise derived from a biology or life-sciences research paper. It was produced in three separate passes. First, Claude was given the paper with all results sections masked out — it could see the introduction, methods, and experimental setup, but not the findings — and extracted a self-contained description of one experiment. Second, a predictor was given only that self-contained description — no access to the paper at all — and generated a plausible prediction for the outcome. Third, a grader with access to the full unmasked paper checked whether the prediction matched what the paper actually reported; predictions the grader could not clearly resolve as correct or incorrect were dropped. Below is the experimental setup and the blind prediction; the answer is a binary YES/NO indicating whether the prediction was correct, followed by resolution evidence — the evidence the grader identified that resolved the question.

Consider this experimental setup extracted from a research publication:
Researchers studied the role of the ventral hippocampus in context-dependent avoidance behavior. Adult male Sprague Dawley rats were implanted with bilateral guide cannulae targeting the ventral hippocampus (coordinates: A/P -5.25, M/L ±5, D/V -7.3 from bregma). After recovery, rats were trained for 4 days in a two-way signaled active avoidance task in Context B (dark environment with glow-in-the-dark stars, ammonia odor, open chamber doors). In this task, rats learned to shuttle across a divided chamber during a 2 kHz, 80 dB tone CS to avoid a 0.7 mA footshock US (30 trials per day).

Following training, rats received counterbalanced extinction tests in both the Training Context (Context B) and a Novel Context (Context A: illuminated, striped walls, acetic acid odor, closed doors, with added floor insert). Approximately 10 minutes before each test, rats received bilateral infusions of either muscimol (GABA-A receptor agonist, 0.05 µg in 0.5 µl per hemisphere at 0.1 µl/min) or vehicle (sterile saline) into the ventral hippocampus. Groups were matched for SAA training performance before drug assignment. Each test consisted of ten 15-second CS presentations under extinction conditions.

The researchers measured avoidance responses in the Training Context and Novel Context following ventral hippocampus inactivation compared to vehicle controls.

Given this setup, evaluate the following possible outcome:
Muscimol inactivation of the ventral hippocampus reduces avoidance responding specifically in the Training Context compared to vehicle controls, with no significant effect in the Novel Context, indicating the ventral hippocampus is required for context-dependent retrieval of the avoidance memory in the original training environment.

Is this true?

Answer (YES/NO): NO